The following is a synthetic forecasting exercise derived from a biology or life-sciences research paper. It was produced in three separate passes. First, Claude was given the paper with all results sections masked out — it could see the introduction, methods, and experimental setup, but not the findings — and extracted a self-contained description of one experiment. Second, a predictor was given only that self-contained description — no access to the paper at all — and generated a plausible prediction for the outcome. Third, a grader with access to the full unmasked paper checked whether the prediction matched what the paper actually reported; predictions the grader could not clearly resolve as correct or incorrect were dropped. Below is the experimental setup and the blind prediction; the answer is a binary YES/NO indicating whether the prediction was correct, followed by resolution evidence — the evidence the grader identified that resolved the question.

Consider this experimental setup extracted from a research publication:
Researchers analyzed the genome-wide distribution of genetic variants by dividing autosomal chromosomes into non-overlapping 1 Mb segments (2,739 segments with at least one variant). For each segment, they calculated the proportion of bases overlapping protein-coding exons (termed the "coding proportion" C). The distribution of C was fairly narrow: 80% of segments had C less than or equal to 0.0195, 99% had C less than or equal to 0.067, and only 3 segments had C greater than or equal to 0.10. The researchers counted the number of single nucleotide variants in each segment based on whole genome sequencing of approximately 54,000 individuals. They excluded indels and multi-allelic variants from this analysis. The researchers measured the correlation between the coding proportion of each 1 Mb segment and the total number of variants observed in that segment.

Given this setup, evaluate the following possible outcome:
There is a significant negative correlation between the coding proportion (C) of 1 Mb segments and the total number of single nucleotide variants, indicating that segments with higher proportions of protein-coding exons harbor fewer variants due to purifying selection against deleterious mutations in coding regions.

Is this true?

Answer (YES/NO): YES